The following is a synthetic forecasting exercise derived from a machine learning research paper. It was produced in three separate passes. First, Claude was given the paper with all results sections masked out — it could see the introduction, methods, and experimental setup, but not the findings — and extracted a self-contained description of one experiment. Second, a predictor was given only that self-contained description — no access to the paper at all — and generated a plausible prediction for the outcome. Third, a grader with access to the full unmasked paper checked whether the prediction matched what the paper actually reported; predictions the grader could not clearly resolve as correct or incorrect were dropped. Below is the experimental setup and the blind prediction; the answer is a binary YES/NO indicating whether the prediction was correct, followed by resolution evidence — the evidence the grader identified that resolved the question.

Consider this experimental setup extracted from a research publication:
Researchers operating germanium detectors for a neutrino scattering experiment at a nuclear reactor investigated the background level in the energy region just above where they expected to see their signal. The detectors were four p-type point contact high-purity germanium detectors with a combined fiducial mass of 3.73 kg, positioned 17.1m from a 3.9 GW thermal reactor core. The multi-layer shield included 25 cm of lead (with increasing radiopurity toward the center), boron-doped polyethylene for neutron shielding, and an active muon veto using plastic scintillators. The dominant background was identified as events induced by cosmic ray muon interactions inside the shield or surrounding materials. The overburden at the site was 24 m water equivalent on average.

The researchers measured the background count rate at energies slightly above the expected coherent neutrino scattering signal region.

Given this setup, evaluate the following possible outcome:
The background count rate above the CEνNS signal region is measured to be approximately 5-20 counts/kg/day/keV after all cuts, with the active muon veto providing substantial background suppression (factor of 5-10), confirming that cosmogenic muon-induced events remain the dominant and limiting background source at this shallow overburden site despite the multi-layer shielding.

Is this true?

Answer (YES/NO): NO